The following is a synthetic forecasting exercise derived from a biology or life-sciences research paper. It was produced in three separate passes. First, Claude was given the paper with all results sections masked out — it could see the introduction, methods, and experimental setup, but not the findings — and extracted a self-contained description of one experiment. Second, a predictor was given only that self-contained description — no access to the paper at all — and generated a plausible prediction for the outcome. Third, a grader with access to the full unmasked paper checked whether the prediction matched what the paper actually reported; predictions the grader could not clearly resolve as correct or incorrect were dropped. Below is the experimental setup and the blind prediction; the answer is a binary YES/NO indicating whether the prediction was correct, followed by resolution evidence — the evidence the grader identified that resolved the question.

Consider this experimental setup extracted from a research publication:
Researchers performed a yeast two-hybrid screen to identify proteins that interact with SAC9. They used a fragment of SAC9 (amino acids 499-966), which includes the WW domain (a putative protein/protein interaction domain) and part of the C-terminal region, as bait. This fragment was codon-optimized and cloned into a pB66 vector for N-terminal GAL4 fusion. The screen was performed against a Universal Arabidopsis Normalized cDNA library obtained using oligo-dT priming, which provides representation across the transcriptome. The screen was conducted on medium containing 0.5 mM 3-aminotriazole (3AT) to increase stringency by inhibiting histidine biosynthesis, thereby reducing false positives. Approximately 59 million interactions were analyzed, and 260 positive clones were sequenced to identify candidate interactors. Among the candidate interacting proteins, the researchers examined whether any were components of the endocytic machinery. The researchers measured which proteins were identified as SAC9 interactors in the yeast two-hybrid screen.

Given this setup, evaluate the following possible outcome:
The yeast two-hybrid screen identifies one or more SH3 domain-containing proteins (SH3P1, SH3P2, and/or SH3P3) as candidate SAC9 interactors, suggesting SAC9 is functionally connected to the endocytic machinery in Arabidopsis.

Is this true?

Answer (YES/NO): YES